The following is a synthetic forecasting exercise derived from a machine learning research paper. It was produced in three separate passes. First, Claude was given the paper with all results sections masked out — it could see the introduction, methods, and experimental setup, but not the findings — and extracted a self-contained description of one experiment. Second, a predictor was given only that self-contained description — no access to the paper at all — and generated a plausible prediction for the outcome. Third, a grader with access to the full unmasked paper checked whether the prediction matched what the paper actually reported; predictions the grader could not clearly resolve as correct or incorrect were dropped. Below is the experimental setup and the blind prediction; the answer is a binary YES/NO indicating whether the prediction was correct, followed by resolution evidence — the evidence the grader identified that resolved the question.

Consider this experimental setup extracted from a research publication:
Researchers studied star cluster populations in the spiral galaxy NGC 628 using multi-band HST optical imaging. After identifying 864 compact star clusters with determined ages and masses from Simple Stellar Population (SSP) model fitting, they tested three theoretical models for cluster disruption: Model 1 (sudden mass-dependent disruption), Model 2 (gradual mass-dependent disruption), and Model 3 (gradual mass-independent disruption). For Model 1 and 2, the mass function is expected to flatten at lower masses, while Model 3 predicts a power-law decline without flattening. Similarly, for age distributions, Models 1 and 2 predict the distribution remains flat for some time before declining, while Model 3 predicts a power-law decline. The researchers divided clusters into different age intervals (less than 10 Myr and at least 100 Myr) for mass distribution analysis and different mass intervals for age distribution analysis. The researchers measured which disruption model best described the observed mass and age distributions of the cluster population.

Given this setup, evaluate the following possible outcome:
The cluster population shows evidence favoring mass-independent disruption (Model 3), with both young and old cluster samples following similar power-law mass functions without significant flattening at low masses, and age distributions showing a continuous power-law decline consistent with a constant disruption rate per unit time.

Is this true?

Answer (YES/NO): YES